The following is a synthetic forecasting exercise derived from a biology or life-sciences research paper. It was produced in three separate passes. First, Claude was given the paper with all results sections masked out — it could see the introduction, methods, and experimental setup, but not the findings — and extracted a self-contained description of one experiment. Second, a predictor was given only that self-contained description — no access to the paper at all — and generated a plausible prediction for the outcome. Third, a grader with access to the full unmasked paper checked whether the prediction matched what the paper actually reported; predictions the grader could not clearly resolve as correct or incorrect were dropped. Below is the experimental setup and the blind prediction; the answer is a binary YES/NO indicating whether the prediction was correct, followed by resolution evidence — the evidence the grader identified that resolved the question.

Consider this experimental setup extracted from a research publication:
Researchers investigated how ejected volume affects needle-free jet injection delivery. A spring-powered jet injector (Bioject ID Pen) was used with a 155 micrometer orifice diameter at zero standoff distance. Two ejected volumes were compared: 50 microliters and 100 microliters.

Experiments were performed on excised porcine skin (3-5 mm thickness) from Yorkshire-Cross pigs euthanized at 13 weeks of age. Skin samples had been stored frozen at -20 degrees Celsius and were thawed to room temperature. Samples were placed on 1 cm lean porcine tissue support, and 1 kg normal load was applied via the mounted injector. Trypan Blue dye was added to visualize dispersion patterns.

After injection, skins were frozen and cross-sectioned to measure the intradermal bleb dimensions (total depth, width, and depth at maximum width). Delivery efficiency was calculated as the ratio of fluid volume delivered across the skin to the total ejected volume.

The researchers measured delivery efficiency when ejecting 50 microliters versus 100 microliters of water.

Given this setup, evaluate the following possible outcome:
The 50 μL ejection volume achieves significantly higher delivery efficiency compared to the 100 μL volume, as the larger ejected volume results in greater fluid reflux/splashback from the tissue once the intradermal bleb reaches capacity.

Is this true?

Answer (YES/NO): YES